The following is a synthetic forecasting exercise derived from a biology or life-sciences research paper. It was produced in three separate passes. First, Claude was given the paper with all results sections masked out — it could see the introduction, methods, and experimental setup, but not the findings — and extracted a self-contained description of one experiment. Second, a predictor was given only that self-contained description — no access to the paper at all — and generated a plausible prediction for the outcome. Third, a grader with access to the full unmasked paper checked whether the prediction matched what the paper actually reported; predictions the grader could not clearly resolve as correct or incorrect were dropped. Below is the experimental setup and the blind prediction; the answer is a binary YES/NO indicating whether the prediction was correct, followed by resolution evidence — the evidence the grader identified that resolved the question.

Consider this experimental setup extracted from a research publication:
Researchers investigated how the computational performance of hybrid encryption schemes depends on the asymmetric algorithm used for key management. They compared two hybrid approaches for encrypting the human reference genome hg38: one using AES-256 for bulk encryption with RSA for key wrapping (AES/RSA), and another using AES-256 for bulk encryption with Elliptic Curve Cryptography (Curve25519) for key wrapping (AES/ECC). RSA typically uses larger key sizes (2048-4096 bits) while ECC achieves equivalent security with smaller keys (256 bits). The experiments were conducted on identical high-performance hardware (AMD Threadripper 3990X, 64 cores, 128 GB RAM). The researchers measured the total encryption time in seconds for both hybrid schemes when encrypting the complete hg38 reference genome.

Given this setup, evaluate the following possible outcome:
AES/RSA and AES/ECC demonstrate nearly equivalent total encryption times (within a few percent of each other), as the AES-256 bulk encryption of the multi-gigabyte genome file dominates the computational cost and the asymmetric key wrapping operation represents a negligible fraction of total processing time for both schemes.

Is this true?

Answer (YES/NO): NO